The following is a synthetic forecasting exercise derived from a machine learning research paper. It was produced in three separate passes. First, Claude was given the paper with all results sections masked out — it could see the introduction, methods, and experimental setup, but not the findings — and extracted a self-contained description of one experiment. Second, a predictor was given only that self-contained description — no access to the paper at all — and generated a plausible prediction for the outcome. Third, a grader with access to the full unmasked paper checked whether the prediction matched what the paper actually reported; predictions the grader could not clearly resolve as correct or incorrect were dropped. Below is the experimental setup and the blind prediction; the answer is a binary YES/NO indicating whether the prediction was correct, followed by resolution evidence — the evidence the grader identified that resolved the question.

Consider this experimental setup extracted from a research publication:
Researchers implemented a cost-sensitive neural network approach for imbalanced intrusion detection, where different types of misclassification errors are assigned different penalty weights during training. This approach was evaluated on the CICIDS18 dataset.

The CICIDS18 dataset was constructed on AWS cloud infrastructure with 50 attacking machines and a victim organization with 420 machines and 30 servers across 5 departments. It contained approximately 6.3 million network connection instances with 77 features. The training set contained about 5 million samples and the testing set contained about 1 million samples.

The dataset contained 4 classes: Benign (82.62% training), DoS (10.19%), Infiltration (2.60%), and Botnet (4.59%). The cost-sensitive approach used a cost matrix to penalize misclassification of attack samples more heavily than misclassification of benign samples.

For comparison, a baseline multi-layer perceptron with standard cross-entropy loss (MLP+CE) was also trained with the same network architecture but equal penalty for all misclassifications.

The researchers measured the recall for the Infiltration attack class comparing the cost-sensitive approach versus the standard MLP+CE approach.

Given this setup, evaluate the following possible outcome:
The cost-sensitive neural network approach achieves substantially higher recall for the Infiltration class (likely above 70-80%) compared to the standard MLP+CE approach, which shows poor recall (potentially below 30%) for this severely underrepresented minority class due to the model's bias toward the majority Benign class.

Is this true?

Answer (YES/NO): YES